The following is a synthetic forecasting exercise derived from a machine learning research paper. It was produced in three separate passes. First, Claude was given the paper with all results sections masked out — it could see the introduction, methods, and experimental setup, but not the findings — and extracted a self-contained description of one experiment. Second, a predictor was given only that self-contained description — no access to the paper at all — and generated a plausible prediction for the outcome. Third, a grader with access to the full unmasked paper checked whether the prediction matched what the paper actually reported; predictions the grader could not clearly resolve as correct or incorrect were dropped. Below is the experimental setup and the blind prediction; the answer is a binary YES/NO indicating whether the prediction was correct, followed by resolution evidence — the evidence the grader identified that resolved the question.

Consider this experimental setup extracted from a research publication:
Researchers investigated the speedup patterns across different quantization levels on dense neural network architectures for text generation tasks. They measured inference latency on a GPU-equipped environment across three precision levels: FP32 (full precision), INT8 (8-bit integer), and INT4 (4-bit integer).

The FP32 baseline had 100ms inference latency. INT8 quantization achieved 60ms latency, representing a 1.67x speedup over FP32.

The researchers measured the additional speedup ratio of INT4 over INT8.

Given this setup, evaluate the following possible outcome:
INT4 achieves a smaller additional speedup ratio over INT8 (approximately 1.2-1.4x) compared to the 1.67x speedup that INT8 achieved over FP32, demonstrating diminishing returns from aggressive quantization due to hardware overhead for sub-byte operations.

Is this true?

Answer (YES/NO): NO